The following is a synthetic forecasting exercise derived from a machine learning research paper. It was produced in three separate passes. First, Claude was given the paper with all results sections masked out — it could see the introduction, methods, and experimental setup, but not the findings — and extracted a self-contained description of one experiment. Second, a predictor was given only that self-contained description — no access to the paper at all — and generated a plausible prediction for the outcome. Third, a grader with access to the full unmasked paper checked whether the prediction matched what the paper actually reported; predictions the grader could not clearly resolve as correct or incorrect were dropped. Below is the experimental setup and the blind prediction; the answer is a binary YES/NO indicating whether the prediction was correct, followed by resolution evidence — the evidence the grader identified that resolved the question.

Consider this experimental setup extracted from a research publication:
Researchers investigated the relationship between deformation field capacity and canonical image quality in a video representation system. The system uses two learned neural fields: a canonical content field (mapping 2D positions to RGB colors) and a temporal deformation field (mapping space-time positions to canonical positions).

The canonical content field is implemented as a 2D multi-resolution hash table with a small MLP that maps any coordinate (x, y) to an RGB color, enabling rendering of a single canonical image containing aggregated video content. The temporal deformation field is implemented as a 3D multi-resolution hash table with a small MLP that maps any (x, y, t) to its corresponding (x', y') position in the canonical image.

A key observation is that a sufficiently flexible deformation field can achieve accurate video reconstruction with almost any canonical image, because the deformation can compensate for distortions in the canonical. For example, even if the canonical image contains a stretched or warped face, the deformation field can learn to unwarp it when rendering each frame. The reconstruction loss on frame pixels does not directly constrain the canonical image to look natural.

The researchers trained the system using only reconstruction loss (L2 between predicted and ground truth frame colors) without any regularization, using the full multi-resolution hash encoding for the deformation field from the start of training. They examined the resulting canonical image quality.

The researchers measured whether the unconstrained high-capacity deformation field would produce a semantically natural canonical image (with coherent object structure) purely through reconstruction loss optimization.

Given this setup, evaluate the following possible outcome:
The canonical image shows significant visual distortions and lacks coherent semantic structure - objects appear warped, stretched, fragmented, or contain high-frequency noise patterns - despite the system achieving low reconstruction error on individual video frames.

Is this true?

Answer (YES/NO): YES